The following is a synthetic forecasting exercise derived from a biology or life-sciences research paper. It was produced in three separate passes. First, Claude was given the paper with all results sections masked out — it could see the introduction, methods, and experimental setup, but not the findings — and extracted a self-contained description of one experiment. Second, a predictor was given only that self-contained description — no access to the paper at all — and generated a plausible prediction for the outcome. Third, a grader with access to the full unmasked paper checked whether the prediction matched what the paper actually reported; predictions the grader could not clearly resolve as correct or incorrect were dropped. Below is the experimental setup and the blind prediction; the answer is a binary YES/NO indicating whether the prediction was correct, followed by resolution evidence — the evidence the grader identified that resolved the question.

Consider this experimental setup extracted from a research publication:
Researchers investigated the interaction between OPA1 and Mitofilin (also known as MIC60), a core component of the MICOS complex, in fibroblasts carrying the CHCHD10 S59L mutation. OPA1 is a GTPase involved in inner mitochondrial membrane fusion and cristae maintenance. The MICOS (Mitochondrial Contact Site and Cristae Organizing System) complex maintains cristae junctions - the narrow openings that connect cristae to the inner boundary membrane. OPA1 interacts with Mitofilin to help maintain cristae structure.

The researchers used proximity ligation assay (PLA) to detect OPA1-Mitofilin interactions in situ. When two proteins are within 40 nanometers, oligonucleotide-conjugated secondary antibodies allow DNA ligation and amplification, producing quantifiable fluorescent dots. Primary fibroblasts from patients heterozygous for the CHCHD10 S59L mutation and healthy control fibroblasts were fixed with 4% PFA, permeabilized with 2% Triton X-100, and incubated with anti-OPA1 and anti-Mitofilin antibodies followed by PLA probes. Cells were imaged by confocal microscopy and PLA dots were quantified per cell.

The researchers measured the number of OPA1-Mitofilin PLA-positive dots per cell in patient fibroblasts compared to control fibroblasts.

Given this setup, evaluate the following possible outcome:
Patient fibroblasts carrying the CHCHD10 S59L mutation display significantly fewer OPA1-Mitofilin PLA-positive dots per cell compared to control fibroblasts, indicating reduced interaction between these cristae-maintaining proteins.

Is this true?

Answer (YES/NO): YES